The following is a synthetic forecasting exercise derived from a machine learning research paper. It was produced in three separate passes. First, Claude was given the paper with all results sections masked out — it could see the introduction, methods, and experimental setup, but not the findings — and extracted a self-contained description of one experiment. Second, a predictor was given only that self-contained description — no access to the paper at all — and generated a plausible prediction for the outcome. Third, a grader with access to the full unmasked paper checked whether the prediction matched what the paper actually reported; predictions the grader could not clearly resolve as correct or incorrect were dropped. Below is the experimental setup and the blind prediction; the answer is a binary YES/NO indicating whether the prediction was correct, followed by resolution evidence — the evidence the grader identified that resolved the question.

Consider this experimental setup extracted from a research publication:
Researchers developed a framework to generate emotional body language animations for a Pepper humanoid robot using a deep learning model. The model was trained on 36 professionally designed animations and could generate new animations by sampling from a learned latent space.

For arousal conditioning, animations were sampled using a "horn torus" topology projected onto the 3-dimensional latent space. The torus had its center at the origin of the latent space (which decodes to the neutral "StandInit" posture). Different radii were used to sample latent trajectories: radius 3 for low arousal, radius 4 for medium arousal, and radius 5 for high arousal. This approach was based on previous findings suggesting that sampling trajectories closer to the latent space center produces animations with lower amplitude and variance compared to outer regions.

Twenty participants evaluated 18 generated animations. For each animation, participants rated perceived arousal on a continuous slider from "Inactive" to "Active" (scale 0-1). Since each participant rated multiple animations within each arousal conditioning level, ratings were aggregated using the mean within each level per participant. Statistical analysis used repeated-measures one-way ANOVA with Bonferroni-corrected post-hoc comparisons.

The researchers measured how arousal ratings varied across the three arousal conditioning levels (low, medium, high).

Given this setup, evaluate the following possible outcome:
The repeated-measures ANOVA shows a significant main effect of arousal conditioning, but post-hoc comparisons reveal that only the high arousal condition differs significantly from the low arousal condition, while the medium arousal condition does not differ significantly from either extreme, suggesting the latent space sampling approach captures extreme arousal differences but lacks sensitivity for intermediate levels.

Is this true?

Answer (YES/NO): NO